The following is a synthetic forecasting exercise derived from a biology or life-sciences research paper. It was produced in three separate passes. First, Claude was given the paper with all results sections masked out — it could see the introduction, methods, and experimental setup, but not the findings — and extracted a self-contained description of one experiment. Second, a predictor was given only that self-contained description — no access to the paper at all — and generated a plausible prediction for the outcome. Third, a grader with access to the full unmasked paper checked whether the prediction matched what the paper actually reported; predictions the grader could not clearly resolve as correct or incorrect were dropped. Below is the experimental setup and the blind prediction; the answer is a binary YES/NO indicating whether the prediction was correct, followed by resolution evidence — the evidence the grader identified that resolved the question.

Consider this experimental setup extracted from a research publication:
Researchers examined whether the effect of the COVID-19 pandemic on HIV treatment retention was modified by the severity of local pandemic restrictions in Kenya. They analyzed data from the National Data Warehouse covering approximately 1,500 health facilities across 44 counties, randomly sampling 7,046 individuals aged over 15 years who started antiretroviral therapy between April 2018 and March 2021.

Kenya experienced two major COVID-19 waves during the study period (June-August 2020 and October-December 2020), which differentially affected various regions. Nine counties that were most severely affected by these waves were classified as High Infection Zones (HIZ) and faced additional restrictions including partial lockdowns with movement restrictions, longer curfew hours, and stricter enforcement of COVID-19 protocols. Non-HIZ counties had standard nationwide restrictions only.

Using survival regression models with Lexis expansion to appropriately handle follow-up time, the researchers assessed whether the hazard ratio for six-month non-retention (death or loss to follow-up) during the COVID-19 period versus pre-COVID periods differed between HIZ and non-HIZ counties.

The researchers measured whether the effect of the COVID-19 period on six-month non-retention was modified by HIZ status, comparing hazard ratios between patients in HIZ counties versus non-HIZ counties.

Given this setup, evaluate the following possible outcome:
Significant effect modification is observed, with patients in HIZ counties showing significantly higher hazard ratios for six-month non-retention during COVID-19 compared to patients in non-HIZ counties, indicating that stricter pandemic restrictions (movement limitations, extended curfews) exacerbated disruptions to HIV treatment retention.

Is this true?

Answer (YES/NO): NO